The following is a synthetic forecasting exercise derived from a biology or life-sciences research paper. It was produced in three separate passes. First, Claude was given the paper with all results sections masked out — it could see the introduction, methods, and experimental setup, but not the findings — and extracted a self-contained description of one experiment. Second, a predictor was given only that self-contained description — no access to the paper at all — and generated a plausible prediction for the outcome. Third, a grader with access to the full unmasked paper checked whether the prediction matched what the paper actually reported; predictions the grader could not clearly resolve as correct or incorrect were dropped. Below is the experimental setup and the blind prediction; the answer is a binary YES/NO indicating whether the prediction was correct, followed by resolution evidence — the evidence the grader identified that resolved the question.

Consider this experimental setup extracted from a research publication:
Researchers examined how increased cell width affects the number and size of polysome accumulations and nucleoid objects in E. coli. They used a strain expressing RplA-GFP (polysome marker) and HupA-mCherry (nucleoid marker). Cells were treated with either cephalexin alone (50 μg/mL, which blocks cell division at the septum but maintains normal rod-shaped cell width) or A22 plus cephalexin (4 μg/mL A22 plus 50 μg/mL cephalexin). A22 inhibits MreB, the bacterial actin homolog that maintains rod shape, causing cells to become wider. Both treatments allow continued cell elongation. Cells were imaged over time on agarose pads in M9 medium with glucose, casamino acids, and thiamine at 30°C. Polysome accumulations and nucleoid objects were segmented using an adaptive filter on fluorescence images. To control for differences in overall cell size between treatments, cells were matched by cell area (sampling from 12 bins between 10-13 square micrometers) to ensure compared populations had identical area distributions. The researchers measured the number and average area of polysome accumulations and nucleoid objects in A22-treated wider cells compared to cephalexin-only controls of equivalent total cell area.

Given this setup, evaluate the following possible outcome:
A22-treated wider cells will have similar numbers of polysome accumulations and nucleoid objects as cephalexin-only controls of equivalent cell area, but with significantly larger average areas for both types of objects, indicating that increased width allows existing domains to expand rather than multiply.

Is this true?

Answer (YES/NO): NO